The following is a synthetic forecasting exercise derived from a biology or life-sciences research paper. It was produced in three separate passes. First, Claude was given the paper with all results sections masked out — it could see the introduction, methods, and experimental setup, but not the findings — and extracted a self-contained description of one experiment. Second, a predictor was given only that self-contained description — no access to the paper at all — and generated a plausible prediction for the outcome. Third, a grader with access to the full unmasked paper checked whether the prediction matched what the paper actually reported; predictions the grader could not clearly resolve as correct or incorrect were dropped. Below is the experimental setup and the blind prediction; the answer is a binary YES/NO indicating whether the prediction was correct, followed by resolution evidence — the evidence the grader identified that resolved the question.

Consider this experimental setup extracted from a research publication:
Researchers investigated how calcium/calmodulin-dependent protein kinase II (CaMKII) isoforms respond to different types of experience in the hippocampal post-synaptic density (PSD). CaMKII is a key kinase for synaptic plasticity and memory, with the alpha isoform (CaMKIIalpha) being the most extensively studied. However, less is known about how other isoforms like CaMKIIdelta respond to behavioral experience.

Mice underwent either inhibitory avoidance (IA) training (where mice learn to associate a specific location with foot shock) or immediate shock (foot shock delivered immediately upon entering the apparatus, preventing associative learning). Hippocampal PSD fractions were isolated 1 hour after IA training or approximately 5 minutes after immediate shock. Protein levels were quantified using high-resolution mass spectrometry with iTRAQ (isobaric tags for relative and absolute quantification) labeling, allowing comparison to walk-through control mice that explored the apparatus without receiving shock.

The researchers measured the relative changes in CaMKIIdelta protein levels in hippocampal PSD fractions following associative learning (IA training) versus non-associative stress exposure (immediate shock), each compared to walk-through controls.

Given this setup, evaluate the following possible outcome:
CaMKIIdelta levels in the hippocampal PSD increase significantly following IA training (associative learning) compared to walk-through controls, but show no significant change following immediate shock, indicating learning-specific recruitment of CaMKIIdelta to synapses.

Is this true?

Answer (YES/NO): NO